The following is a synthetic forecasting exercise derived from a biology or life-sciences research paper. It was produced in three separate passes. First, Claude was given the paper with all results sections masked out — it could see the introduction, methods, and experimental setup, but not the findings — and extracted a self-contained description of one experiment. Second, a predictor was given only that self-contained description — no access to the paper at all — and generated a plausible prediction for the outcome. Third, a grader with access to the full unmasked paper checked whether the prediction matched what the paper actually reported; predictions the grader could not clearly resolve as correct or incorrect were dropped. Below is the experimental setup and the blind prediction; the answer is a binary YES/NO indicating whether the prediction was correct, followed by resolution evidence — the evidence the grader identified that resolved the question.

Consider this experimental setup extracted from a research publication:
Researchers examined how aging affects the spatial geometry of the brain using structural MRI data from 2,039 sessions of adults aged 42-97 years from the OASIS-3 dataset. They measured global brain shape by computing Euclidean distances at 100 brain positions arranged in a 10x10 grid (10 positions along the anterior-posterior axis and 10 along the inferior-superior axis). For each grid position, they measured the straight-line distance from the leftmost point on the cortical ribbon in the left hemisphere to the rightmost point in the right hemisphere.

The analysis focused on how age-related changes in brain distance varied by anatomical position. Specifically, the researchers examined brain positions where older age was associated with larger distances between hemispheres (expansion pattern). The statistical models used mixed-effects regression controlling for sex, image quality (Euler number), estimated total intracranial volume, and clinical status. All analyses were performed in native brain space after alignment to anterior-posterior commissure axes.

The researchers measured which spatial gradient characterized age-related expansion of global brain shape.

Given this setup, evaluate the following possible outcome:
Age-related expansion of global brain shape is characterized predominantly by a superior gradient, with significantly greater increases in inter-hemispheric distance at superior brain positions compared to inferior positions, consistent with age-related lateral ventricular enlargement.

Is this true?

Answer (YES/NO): NO